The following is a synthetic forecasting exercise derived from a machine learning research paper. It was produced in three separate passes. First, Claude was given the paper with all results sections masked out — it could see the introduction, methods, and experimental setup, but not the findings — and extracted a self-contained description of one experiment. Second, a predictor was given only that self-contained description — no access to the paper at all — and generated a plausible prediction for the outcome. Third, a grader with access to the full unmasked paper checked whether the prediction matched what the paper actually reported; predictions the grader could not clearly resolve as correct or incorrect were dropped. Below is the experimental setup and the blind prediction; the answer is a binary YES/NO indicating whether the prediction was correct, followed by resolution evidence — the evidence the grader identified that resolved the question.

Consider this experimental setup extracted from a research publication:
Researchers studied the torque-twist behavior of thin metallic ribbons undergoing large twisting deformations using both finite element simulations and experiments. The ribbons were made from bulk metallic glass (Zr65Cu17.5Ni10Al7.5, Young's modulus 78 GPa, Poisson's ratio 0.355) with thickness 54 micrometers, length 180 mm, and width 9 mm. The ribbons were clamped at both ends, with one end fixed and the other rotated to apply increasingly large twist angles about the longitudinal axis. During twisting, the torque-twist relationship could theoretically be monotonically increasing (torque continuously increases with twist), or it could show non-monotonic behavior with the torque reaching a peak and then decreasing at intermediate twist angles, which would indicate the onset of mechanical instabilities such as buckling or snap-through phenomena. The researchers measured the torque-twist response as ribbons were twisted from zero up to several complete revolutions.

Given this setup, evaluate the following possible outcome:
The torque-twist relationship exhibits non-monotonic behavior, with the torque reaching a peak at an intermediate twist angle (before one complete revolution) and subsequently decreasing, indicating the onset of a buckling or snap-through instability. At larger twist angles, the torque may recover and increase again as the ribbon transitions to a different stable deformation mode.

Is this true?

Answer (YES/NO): NO